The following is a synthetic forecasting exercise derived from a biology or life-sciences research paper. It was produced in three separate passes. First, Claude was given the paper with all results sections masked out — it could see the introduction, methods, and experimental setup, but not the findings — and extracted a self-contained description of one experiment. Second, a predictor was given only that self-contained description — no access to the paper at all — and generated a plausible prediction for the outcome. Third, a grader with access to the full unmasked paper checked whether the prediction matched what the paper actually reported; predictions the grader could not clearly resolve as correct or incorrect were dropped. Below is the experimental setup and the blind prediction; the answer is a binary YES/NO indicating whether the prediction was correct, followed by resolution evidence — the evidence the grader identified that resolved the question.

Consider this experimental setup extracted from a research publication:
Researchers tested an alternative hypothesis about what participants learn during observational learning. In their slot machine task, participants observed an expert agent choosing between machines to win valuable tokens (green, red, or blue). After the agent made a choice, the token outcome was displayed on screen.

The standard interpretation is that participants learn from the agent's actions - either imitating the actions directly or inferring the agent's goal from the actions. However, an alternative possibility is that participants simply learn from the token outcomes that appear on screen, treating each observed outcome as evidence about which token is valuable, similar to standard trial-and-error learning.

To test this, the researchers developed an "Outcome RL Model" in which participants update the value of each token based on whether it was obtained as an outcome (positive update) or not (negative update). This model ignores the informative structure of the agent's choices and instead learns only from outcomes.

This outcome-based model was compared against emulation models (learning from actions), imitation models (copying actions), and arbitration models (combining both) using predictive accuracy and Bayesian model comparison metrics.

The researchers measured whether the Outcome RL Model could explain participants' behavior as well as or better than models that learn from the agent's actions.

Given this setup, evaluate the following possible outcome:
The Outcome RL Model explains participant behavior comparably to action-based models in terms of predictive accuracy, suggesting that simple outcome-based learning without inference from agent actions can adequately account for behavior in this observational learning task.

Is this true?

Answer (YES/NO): NO